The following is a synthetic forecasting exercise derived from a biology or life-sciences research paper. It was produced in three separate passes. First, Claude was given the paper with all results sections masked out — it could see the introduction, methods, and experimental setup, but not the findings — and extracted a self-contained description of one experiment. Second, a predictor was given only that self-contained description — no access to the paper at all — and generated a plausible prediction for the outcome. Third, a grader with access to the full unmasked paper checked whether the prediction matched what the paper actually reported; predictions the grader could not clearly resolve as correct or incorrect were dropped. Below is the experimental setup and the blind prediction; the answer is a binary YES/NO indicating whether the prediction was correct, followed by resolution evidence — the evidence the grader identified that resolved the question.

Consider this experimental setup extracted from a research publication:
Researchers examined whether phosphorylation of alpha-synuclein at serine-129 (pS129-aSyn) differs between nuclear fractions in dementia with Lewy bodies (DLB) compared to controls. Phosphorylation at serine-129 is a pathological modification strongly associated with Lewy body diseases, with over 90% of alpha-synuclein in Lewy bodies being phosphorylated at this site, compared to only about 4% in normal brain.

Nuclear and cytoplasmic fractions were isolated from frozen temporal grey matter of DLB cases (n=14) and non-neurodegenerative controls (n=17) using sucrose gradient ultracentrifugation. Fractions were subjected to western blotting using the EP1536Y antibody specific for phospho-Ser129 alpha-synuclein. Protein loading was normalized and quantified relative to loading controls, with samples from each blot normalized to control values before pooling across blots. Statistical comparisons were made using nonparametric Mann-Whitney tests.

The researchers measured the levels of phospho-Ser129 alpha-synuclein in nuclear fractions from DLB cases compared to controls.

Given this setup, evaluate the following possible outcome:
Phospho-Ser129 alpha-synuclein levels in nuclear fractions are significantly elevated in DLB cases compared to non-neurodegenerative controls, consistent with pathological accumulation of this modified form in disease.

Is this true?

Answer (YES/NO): YES